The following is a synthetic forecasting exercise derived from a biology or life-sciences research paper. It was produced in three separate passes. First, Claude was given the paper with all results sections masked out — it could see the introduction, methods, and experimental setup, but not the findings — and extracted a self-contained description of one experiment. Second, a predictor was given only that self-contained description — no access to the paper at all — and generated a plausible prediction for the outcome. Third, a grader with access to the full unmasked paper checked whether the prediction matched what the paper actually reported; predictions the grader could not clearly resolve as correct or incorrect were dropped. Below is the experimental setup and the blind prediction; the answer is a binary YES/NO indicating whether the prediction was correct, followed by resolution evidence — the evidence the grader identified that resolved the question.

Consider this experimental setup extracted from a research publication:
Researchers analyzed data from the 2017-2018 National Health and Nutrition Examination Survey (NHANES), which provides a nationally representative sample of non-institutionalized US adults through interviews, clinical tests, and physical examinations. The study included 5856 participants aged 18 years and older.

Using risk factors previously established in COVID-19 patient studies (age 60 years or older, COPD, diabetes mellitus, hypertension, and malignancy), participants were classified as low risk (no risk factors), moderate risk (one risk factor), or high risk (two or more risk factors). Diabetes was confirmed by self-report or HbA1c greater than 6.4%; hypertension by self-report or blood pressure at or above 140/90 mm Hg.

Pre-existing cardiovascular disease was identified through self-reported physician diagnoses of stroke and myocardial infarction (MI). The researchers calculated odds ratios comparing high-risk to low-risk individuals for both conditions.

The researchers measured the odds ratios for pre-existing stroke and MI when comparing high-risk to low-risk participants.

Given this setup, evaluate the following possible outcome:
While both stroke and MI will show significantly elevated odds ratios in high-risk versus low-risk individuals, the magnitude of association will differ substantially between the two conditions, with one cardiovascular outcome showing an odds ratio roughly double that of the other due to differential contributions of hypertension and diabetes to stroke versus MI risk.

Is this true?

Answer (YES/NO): NO